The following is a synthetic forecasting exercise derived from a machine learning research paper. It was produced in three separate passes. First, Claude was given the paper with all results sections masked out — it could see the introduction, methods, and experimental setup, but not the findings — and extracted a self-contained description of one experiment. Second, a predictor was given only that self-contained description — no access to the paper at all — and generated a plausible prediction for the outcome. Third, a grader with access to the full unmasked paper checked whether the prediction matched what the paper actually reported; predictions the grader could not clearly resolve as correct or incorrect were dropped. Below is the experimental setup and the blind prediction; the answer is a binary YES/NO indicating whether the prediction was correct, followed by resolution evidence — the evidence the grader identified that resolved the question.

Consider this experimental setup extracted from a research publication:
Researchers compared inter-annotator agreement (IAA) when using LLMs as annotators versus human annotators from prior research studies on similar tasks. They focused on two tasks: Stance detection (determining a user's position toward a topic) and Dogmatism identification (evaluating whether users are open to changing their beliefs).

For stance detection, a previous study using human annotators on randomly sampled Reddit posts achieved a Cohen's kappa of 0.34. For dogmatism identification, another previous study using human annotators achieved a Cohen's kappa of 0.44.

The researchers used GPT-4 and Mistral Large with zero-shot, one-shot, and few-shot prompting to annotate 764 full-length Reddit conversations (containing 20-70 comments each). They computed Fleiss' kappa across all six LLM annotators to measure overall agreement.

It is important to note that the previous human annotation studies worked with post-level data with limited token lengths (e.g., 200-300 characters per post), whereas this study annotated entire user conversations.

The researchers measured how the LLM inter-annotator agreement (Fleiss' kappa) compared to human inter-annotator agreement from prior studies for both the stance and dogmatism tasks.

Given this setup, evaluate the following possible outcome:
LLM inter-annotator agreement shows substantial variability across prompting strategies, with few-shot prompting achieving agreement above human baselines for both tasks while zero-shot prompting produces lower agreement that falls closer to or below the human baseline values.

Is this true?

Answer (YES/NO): NO